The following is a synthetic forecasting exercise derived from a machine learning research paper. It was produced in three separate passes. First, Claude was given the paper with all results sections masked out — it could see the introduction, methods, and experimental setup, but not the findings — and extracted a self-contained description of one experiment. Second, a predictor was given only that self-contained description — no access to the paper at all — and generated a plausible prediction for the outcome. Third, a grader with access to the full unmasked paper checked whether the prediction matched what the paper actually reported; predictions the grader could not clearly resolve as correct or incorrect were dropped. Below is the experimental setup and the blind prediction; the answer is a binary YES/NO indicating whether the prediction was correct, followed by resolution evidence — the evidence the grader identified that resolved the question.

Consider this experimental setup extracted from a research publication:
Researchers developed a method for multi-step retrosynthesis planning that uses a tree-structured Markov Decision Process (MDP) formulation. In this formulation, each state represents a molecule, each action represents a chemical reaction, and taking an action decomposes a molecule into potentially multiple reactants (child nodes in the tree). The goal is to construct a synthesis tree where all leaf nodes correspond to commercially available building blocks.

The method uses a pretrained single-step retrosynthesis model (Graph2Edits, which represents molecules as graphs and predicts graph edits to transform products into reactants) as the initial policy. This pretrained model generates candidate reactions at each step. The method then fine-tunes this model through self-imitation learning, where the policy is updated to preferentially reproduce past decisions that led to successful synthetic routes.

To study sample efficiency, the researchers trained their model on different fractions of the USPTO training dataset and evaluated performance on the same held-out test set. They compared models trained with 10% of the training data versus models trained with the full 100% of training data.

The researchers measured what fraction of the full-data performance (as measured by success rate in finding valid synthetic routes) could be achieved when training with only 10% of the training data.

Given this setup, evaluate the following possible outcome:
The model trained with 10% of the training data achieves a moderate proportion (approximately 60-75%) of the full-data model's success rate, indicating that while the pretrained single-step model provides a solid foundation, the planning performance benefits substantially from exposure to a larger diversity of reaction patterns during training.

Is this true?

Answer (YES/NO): NO